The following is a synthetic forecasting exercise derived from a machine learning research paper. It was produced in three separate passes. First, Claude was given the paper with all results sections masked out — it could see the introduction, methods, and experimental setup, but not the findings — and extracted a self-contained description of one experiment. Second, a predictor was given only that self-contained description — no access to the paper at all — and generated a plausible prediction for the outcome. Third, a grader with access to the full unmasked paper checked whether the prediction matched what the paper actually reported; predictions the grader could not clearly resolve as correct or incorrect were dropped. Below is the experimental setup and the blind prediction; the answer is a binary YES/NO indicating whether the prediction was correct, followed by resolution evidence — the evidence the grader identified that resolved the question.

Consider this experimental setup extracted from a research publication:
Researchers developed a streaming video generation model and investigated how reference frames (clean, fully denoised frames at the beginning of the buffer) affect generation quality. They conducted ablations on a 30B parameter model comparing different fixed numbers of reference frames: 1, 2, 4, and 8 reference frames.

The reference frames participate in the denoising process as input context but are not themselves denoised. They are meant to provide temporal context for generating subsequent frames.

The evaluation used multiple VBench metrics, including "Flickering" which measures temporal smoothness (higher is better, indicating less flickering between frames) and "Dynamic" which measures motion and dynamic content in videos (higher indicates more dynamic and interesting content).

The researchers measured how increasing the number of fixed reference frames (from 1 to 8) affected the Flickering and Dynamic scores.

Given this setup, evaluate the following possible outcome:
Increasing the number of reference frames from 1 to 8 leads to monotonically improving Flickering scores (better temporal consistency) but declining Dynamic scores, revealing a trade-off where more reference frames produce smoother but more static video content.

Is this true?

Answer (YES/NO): NO